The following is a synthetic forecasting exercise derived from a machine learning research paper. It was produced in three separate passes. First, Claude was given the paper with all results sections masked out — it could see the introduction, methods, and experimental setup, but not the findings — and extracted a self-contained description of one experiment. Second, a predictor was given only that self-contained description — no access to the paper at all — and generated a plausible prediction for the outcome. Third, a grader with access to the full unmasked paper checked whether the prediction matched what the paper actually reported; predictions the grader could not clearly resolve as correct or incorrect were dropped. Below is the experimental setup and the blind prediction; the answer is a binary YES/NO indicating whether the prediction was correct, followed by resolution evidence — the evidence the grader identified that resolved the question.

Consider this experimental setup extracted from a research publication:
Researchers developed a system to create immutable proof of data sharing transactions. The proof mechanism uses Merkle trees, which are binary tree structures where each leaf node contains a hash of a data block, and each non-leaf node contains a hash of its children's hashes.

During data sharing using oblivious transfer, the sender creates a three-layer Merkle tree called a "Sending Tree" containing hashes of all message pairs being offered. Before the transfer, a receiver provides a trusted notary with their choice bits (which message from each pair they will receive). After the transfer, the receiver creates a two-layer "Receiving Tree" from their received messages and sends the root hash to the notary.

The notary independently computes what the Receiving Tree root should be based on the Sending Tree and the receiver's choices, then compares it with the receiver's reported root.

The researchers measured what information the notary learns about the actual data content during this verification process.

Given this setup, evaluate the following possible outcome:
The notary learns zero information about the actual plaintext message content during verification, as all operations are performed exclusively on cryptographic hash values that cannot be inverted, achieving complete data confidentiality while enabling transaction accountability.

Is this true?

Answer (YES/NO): YES